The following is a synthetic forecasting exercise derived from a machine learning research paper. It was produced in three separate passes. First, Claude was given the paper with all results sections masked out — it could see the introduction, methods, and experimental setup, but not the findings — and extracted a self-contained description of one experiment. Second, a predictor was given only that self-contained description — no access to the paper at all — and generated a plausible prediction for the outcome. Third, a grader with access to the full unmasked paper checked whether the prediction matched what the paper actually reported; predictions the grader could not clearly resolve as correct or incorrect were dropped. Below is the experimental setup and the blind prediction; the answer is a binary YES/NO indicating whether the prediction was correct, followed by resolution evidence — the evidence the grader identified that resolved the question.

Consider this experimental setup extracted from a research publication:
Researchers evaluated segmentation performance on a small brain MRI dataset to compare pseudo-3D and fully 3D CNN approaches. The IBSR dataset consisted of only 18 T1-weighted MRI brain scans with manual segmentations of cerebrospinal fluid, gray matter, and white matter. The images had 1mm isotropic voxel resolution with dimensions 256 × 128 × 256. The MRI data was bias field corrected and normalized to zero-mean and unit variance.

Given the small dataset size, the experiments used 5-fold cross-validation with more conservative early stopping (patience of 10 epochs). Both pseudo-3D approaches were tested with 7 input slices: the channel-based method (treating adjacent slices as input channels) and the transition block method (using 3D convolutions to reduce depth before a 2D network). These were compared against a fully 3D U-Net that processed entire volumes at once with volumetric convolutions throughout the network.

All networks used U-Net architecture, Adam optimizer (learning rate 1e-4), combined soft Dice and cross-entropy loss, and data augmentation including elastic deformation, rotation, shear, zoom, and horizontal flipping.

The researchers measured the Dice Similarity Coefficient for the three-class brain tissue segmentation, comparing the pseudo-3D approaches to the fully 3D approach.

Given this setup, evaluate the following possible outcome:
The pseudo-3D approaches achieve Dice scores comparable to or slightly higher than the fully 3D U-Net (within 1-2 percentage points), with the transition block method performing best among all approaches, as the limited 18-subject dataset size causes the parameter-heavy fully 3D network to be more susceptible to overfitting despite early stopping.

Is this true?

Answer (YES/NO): NO